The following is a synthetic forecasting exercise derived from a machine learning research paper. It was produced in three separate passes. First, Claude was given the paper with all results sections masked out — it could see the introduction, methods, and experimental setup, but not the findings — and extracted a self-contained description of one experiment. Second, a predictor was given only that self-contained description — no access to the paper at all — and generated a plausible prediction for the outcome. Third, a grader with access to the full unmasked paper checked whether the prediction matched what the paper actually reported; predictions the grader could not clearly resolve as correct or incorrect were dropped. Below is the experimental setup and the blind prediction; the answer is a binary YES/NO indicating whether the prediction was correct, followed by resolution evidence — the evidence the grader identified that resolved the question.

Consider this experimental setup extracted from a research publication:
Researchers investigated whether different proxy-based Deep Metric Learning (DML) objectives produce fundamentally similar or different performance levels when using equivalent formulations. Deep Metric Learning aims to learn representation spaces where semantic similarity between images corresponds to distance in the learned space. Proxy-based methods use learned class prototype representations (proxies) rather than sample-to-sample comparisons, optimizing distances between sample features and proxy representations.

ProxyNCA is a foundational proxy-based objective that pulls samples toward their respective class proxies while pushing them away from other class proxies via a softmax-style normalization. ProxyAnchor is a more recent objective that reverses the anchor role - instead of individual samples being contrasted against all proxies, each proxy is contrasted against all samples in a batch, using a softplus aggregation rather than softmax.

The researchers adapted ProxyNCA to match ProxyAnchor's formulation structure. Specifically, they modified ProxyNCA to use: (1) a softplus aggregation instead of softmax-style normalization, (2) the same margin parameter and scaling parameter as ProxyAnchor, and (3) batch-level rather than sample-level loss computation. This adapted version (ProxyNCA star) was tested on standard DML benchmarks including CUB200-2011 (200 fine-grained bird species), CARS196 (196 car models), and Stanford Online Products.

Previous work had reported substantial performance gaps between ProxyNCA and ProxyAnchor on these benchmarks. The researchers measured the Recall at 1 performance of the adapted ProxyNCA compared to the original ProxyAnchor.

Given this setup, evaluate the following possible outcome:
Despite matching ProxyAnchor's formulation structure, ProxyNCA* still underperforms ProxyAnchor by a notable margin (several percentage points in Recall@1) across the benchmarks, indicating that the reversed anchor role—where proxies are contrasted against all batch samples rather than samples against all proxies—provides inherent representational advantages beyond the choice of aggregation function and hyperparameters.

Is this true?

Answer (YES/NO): NO